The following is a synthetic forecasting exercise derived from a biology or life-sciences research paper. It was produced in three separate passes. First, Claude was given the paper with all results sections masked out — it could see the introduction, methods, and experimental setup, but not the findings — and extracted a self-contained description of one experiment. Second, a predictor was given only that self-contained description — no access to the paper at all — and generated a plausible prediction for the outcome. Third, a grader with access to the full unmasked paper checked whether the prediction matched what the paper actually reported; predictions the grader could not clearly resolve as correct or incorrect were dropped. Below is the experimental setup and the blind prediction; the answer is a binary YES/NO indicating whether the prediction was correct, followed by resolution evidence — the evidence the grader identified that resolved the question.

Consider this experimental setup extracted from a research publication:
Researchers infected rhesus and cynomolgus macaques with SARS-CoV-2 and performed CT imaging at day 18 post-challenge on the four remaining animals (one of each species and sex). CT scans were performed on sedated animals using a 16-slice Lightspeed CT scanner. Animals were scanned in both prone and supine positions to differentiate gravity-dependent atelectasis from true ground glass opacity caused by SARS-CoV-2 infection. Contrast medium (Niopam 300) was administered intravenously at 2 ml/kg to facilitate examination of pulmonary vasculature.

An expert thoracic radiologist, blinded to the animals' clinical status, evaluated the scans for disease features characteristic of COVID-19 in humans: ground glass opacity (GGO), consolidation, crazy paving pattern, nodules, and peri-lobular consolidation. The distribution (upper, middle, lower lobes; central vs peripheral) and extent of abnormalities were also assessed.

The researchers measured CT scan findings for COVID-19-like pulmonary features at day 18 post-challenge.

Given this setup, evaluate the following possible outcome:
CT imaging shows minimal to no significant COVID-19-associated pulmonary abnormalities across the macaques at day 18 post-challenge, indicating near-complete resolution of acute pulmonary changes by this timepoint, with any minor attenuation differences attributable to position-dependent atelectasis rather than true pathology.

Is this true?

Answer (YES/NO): NO